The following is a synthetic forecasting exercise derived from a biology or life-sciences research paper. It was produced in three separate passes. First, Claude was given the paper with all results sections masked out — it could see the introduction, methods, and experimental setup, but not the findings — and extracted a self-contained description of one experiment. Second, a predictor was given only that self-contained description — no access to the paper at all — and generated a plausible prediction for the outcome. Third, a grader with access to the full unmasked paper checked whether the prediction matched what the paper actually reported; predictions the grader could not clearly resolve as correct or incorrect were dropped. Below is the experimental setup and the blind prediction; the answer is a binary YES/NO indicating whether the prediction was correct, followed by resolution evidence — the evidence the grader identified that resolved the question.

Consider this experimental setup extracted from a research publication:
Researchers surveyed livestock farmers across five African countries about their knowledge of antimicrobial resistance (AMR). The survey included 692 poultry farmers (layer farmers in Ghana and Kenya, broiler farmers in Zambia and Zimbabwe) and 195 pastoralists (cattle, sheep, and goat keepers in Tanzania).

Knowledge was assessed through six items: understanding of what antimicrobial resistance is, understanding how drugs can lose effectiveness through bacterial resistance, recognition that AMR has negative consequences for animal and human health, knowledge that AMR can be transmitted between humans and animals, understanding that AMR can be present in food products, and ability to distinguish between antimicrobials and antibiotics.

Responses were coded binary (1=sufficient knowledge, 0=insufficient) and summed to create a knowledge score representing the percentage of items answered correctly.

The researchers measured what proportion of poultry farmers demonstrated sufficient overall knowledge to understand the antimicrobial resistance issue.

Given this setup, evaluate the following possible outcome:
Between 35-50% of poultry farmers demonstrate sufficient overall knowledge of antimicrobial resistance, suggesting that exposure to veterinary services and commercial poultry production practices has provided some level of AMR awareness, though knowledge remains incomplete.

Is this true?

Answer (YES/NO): NO